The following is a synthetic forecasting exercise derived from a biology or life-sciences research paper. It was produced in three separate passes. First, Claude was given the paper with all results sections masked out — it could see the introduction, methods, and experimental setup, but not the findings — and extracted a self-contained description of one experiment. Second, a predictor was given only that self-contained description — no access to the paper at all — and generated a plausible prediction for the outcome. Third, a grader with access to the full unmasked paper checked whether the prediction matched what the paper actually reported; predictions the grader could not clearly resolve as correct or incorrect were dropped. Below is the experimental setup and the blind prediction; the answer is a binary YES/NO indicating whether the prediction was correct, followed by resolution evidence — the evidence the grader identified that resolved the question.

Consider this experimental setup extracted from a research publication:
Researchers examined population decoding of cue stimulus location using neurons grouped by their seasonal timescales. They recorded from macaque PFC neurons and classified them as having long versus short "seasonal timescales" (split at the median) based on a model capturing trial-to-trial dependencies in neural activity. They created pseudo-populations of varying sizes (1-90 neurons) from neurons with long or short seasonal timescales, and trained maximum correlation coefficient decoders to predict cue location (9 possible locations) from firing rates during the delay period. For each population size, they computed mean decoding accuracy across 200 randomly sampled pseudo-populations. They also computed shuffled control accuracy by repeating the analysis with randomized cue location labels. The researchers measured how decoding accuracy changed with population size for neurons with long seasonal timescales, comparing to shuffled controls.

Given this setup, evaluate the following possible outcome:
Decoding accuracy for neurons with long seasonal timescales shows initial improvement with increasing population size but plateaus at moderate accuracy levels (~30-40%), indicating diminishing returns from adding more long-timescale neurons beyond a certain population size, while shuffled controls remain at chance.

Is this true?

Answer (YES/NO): NO